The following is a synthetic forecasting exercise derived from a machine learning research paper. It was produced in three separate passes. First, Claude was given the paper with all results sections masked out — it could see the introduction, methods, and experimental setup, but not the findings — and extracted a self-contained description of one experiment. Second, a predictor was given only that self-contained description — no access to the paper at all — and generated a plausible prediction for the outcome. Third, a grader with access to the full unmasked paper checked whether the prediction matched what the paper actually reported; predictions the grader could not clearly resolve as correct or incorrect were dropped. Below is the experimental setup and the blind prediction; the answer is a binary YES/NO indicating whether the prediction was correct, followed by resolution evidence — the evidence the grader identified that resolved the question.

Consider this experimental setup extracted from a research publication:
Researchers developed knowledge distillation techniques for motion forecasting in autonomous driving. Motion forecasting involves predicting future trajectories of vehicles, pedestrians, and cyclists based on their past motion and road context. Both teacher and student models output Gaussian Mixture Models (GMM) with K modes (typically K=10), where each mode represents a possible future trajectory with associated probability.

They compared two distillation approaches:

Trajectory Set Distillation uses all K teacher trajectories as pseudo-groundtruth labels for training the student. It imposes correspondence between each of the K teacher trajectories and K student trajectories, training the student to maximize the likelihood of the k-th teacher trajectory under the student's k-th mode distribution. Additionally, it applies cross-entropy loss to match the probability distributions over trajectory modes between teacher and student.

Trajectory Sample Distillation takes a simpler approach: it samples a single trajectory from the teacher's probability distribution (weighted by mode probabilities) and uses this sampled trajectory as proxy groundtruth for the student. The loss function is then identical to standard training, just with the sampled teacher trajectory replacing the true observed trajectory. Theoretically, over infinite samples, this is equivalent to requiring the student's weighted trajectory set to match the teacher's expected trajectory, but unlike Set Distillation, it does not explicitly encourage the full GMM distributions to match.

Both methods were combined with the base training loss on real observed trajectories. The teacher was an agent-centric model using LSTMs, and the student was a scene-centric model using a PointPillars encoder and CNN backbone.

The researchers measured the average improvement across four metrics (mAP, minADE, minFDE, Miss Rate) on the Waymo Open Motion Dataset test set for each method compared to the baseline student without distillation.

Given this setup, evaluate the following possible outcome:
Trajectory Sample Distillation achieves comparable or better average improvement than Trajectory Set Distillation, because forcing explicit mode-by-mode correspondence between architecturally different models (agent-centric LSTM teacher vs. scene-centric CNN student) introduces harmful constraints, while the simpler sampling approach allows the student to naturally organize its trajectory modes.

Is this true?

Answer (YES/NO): NO